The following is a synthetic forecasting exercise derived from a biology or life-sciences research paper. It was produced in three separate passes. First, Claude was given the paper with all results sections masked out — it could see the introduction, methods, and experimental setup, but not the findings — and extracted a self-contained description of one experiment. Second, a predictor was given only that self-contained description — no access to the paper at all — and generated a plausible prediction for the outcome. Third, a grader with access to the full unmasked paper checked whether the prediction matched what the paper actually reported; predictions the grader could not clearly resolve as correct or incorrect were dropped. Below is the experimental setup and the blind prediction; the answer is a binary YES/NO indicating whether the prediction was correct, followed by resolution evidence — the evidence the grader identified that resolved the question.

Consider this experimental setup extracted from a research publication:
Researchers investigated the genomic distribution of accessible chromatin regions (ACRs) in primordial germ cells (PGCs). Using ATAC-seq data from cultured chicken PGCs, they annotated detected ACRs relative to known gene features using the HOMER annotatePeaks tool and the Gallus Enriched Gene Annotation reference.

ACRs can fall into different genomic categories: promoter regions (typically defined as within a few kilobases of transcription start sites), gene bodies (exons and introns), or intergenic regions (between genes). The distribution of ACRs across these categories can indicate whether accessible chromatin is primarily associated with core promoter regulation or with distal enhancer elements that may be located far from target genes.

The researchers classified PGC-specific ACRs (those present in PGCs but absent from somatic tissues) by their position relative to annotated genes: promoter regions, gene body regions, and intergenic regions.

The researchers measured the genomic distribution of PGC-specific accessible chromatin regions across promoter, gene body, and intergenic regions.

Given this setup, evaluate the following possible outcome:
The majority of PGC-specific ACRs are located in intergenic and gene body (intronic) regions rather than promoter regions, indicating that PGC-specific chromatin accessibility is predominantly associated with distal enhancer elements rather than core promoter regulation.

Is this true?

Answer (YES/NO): YES